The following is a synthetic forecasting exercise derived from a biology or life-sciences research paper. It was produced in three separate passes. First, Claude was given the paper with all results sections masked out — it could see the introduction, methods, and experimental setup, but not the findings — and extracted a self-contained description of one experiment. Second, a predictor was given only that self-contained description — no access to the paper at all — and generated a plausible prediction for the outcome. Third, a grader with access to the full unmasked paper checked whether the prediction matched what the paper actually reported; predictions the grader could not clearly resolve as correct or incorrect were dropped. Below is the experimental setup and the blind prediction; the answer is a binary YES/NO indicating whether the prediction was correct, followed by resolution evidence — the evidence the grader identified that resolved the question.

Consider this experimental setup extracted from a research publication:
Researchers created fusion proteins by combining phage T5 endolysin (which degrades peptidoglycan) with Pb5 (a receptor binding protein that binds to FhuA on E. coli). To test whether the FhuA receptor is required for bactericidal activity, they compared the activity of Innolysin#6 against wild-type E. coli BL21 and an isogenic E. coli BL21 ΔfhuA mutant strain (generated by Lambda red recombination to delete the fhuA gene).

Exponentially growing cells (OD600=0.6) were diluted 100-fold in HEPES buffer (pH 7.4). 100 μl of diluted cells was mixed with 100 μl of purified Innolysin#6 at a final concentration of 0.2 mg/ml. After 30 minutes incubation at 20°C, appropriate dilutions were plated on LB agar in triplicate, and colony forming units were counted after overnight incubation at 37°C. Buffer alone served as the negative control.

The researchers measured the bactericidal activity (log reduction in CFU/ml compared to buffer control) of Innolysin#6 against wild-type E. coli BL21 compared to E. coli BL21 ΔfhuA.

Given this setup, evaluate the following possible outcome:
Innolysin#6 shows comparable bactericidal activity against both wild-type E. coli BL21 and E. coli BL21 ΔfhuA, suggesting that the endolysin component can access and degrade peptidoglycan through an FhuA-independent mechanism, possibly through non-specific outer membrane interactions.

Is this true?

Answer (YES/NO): NO